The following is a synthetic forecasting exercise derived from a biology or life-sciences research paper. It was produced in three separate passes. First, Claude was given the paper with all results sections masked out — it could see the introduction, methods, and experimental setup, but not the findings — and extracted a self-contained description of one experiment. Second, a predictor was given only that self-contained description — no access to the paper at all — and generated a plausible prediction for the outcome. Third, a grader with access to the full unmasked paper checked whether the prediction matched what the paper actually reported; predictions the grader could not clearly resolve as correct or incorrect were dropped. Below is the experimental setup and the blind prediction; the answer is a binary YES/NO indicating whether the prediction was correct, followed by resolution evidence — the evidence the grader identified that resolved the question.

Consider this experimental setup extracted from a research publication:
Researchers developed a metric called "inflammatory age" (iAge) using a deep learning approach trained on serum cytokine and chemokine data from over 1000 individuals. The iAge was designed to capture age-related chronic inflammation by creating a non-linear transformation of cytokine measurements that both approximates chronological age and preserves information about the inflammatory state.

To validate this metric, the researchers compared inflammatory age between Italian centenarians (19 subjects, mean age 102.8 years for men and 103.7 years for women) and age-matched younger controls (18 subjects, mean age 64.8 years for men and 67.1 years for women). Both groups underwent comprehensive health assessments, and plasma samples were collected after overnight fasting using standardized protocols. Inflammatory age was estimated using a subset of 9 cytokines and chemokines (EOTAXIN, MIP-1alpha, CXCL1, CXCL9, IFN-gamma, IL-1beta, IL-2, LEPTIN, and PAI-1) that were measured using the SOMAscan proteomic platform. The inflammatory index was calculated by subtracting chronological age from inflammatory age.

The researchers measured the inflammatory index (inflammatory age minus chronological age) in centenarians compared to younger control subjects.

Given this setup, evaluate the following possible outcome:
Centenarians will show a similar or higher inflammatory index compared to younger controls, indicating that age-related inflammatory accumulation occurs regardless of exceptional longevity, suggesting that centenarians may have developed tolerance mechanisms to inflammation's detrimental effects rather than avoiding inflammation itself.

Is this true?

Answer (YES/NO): NO